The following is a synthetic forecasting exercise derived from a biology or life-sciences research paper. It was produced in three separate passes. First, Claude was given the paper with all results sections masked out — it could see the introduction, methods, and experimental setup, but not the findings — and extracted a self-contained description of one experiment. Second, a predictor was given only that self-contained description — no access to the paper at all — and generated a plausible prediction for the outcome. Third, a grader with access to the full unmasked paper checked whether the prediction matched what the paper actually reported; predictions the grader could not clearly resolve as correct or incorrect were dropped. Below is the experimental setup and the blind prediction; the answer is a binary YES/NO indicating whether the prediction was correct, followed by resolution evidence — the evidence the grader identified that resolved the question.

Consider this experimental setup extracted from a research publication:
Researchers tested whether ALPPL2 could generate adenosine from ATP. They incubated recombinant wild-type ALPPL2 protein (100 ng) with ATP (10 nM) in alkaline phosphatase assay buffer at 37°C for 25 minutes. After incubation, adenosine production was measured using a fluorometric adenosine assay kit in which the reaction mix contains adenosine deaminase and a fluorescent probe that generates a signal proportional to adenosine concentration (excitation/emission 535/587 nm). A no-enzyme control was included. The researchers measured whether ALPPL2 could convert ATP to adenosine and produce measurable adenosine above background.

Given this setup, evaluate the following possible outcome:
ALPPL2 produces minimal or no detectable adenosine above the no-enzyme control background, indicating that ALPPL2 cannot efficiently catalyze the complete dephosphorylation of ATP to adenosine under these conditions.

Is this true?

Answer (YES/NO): NO